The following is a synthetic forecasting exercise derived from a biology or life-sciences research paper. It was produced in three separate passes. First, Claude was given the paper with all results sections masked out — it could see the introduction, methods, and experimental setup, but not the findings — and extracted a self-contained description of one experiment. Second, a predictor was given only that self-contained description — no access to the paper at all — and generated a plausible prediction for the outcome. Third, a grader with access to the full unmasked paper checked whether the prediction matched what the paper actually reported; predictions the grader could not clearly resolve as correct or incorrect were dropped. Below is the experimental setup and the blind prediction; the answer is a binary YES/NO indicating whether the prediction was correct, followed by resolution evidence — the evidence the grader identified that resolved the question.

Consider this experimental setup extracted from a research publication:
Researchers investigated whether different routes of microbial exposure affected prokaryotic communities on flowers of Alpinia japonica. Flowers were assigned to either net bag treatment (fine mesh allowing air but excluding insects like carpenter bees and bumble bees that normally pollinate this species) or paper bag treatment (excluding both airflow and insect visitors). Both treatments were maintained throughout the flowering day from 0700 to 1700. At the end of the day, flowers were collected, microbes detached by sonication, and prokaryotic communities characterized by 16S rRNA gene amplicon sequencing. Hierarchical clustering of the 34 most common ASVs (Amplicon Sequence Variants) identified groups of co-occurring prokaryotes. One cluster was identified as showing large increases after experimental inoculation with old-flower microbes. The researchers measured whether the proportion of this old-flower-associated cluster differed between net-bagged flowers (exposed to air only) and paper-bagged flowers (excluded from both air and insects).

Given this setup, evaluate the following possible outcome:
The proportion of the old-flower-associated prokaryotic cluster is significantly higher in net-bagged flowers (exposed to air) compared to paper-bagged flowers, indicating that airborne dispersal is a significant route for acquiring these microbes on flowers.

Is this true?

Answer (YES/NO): NO